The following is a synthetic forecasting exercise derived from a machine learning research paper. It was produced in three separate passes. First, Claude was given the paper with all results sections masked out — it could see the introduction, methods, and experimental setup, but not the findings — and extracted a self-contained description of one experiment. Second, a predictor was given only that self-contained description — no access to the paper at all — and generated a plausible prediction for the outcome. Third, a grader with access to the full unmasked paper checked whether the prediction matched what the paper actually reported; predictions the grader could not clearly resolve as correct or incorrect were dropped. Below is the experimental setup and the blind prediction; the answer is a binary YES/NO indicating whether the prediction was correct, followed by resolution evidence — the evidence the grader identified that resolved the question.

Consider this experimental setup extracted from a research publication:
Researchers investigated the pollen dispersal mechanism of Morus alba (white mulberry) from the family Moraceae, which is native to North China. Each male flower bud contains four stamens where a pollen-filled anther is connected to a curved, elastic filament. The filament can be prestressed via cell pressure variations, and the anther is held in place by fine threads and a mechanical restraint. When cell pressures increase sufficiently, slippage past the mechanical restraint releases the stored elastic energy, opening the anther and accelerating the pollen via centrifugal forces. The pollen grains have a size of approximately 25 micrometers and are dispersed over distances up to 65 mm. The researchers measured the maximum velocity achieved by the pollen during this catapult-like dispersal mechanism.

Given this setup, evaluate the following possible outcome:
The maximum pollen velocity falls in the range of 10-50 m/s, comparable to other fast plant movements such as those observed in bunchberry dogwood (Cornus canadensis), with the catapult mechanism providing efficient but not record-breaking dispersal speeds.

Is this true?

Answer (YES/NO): NO